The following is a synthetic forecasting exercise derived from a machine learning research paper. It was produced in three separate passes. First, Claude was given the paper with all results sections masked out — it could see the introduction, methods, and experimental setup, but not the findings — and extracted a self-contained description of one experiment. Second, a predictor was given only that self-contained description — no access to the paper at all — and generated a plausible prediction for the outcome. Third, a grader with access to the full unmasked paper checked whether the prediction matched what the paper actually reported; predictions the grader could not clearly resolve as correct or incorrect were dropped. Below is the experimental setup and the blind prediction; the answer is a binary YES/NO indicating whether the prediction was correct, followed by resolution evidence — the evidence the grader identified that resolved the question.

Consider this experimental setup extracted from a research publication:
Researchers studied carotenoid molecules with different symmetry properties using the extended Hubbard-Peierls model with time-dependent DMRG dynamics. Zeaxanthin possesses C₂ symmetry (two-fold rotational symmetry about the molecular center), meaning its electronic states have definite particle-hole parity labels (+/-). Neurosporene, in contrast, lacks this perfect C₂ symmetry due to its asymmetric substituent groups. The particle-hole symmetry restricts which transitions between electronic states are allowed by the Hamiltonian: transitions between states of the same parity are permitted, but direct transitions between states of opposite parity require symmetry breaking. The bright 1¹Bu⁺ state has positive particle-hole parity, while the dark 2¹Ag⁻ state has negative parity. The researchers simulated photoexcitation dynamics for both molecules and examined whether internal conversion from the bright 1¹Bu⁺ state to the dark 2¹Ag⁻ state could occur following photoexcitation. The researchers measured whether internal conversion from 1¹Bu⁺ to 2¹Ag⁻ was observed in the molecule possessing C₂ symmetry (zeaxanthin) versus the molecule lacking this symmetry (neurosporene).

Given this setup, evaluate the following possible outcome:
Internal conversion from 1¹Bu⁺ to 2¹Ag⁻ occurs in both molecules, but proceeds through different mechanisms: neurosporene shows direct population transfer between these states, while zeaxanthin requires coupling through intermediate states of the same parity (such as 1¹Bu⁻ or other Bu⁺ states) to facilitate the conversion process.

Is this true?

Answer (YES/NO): NO